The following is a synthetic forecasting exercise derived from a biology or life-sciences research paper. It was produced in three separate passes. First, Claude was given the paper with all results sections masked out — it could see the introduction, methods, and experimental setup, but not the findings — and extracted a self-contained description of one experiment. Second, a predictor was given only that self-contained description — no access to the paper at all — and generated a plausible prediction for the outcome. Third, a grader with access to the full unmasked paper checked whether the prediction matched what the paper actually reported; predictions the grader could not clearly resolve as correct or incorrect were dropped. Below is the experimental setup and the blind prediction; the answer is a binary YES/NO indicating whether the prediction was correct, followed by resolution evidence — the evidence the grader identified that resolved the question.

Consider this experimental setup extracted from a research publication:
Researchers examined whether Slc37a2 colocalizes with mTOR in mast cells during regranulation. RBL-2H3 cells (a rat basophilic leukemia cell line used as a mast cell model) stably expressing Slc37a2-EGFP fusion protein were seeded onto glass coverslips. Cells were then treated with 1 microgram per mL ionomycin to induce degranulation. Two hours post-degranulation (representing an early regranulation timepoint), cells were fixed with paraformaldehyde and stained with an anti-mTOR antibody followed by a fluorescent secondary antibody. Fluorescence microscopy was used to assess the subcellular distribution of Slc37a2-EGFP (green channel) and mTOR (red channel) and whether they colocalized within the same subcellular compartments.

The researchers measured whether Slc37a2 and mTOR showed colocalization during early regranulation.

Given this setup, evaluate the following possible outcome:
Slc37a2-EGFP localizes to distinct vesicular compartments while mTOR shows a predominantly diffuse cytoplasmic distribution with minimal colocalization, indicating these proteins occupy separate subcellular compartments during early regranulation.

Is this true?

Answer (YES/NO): NO